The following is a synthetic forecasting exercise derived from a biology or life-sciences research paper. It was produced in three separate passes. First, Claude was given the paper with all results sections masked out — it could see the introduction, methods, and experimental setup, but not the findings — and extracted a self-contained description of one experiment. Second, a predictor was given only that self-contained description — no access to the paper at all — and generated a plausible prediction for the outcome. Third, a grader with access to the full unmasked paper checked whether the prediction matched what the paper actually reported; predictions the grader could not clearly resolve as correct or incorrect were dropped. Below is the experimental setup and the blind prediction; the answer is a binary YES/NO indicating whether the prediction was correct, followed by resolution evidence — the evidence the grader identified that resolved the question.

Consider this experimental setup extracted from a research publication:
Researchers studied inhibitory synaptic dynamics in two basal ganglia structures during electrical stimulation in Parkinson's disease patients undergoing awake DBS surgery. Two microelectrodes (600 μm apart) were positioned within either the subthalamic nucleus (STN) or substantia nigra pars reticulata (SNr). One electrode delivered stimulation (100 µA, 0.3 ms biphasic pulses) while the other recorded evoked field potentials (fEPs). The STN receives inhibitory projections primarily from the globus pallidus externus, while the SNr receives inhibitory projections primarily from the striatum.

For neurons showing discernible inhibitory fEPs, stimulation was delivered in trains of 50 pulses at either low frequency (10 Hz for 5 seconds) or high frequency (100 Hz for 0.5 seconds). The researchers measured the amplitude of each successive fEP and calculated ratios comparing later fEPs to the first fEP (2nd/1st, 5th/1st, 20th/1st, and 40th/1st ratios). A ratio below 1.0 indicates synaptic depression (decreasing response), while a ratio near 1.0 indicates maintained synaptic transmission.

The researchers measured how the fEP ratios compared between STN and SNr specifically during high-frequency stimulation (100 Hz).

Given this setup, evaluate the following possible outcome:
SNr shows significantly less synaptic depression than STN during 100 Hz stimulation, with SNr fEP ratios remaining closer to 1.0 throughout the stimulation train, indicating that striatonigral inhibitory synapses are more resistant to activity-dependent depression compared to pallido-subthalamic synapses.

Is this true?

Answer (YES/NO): NO